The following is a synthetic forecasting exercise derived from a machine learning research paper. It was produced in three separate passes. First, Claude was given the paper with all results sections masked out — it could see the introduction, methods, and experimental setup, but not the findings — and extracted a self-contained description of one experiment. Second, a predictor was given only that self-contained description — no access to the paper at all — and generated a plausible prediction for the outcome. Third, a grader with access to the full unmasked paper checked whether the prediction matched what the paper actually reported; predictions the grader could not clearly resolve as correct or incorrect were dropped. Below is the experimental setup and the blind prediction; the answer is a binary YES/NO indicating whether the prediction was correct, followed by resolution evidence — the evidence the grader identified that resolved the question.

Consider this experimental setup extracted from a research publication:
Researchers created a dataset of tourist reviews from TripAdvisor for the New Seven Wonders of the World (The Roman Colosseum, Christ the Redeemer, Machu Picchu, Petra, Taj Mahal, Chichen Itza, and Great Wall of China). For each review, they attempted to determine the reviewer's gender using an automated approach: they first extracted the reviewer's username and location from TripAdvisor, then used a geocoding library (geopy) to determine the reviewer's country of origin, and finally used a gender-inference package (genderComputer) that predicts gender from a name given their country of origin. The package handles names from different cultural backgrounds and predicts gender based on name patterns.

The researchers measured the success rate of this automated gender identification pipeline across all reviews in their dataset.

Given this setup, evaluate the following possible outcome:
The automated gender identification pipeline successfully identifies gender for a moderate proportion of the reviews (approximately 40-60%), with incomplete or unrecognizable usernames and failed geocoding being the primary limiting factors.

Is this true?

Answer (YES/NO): NO